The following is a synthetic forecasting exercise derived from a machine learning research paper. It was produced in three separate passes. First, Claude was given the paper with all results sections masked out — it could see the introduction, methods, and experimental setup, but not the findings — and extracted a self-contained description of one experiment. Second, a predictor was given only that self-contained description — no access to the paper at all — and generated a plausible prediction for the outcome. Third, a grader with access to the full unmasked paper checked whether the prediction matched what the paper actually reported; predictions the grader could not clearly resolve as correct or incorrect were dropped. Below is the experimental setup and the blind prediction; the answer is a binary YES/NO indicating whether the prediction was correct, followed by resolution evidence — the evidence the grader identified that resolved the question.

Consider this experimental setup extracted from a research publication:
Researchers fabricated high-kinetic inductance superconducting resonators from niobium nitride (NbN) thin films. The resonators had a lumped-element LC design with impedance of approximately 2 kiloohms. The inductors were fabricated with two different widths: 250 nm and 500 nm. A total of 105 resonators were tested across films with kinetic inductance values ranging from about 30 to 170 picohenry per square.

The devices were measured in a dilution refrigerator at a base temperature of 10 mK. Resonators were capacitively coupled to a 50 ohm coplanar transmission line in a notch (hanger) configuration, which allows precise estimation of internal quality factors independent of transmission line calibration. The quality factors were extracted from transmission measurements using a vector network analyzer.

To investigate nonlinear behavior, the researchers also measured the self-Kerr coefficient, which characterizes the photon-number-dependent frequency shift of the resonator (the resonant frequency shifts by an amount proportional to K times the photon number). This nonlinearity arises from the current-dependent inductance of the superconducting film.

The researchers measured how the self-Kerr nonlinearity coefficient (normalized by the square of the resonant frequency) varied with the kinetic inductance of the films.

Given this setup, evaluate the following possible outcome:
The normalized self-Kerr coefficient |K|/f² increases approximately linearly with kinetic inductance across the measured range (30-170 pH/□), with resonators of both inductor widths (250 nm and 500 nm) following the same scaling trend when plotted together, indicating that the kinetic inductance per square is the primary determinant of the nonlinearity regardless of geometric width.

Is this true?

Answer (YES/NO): NO